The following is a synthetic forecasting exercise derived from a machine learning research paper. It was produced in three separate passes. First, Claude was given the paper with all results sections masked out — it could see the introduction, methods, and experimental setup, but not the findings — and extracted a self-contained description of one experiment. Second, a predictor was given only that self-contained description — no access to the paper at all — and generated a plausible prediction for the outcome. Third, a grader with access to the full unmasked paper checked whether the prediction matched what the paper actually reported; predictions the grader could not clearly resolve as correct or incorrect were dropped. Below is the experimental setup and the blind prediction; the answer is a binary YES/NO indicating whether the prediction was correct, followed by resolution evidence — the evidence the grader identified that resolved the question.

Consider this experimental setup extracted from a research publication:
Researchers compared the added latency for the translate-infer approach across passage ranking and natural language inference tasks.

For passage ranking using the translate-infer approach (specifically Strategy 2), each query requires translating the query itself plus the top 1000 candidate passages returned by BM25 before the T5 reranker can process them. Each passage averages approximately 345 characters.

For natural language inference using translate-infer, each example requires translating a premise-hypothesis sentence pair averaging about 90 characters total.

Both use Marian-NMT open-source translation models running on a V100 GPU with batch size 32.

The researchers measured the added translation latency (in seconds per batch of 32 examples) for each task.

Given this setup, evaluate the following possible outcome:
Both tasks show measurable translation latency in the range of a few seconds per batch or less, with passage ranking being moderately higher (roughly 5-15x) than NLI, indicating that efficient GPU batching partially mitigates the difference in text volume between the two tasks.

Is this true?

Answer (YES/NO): NO